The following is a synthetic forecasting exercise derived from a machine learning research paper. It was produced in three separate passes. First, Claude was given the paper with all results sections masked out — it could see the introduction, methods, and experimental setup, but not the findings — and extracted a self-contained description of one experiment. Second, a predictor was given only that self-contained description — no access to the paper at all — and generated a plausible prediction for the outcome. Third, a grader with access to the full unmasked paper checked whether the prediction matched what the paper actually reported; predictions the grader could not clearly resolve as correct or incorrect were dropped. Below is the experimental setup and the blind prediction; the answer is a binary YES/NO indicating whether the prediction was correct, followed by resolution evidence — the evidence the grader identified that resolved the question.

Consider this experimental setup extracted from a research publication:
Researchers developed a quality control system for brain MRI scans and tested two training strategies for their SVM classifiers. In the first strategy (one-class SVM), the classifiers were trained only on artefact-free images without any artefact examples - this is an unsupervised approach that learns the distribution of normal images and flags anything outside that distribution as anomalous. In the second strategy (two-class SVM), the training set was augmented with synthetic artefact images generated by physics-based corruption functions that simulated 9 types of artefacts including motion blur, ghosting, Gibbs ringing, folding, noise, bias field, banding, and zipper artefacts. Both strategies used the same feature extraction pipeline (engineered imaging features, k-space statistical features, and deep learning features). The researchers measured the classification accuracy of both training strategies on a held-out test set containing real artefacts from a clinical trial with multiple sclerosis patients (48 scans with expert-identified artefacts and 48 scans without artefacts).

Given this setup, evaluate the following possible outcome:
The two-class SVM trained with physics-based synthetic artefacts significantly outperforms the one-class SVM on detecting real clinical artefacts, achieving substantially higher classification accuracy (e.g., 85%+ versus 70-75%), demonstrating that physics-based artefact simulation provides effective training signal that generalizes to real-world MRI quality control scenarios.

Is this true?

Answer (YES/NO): NO